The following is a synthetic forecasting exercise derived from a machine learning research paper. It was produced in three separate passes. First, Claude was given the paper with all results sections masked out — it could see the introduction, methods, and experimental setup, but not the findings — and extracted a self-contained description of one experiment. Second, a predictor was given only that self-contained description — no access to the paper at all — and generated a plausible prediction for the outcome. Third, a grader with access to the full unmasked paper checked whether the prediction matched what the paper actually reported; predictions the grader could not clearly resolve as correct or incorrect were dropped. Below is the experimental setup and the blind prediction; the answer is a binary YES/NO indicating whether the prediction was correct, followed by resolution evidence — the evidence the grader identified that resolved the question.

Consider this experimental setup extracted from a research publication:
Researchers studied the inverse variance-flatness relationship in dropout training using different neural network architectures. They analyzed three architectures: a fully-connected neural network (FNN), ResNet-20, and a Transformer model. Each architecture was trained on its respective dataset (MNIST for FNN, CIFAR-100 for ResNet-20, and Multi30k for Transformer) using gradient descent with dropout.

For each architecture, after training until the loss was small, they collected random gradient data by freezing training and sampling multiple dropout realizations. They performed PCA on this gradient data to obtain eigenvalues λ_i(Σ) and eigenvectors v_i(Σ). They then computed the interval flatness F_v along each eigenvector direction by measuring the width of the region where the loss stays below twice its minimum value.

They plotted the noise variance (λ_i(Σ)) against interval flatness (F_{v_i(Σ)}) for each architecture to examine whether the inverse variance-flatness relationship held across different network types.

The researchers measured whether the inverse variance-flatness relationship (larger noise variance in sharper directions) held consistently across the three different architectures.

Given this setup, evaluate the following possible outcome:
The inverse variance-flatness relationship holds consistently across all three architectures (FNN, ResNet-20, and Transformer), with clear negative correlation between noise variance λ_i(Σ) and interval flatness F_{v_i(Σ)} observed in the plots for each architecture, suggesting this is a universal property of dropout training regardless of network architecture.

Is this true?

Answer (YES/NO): YES